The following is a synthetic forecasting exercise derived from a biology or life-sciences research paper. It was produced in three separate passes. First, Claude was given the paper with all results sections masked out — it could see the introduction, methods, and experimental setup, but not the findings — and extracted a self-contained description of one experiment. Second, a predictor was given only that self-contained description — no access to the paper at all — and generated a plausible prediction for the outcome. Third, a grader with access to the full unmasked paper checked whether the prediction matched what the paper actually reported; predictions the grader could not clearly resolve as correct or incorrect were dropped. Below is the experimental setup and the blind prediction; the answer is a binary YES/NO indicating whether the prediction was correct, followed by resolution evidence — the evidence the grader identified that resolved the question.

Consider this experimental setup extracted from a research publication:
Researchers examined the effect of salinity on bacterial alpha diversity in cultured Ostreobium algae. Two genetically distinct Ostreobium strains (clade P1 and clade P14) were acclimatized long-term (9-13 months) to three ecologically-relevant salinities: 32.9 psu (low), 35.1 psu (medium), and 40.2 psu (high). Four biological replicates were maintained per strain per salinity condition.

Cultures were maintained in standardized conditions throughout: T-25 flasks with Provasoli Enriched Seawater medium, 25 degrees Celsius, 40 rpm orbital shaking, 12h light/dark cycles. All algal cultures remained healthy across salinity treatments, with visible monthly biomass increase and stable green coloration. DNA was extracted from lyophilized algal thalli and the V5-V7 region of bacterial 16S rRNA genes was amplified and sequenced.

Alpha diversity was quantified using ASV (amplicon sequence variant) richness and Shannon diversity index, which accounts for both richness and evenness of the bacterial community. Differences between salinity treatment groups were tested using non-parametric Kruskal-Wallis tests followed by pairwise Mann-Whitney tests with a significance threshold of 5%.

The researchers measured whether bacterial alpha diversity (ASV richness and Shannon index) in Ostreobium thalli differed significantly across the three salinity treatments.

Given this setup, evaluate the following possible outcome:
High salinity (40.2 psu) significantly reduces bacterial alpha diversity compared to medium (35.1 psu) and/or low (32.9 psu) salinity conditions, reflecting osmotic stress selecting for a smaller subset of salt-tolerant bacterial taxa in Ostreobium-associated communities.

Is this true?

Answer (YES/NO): NO